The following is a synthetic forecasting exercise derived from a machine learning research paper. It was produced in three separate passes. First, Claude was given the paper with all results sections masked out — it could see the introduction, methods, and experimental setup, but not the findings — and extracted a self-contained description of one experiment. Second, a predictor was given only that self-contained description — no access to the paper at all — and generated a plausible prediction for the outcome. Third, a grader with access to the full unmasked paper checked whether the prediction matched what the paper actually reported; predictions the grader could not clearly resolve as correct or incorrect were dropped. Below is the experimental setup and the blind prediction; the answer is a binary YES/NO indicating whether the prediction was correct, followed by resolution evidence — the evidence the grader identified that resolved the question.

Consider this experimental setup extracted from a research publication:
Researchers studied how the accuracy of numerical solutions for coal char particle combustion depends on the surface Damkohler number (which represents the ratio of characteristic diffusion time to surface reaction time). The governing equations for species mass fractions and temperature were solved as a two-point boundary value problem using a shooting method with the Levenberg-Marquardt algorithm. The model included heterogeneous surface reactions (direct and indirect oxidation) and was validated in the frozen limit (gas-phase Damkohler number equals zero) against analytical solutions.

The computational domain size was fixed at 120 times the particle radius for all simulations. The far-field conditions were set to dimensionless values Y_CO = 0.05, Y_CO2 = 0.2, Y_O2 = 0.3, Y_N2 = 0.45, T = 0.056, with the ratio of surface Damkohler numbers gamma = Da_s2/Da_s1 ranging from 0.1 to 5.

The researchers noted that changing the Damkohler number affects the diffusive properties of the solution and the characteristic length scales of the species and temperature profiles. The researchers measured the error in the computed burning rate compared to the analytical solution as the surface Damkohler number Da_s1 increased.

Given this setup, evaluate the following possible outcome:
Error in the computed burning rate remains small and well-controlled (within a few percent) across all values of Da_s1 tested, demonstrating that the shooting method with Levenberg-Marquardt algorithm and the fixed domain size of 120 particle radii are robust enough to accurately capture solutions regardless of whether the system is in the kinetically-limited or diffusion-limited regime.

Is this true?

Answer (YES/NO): NO